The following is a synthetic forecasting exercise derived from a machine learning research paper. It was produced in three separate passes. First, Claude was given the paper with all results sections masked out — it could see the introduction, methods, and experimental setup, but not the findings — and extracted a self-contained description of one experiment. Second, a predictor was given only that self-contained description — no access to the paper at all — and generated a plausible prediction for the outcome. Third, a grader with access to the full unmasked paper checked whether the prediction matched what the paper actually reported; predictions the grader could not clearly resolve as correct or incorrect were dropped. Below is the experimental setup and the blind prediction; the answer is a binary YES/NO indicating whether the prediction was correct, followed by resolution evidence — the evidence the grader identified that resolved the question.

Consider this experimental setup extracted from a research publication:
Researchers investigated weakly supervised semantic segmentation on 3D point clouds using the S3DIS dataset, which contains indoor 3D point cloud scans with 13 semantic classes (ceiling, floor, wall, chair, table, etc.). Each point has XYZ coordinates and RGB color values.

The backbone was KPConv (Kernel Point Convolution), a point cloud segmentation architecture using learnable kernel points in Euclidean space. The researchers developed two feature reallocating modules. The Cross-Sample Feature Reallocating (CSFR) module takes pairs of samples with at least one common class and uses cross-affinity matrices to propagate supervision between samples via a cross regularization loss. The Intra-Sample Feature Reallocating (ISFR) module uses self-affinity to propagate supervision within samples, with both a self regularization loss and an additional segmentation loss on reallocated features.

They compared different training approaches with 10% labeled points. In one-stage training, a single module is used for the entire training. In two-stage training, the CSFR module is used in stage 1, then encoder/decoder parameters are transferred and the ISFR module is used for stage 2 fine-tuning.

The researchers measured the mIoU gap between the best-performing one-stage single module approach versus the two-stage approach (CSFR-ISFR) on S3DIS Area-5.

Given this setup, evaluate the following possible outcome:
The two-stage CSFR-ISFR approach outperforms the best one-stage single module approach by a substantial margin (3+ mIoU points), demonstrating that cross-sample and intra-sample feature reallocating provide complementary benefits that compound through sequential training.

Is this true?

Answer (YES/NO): NO